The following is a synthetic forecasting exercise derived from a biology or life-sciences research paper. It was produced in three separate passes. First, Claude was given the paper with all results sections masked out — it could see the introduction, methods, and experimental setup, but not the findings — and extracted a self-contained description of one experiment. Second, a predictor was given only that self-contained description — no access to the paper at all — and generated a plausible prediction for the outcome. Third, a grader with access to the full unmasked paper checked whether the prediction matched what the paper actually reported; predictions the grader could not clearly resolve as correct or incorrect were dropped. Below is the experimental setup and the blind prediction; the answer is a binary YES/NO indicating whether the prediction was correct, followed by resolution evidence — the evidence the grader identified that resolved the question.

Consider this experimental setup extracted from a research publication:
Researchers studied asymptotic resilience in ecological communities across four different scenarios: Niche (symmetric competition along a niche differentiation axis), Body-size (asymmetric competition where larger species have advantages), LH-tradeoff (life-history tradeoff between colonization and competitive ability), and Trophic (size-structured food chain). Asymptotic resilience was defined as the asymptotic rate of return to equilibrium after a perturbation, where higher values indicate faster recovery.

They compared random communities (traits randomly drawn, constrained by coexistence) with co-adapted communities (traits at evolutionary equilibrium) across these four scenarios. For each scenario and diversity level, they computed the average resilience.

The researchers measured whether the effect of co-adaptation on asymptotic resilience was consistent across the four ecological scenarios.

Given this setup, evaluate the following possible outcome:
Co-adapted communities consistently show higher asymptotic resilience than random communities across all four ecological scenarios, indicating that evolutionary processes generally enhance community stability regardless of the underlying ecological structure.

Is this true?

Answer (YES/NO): NO